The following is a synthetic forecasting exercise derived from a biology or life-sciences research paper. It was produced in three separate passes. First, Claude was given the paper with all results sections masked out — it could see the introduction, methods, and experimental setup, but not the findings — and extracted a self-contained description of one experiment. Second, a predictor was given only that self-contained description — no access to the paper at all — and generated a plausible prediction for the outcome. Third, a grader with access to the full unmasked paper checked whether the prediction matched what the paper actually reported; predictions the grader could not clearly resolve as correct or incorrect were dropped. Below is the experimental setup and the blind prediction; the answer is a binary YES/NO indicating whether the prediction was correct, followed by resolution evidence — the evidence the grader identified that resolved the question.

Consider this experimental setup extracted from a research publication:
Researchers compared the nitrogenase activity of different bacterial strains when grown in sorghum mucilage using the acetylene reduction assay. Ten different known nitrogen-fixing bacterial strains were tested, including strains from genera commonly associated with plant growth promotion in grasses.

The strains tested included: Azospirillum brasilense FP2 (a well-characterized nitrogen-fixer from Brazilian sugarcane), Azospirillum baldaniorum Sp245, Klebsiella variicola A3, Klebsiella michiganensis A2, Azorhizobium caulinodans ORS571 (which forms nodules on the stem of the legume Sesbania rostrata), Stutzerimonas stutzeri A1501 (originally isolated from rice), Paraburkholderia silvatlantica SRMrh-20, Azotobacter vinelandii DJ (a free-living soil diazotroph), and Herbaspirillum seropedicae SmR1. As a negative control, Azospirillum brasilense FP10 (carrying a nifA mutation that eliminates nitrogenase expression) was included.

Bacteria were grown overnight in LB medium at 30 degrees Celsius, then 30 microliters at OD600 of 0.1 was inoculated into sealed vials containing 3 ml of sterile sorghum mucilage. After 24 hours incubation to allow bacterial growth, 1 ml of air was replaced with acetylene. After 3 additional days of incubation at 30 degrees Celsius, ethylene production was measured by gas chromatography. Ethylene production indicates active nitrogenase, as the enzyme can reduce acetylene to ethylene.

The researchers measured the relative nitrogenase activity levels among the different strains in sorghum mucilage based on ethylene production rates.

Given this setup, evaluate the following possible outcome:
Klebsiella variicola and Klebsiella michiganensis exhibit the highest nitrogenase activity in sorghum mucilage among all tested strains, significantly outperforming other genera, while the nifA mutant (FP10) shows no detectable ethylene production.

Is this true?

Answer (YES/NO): NO